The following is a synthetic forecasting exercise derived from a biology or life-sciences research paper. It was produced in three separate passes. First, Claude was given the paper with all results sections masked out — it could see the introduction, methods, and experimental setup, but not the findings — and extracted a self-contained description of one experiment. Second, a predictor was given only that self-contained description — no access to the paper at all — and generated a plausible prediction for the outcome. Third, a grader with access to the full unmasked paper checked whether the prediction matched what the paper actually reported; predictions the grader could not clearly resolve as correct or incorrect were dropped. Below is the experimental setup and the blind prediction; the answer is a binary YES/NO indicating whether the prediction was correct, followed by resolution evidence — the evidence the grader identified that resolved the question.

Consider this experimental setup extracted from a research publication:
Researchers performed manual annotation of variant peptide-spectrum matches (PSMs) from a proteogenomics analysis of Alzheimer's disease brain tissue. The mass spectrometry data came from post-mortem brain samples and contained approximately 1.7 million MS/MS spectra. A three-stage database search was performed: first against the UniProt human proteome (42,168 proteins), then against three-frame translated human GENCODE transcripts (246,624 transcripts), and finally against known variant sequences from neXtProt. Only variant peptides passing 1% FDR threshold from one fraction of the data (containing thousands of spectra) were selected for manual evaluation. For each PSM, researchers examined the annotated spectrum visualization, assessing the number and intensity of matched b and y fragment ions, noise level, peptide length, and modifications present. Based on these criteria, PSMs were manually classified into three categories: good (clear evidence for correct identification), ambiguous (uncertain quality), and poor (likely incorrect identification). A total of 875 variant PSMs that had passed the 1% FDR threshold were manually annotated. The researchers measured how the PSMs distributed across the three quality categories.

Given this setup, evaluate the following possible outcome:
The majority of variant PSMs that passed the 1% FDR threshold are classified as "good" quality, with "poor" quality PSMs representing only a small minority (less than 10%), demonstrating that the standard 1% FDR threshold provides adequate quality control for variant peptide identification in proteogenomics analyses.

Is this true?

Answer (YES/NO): NO